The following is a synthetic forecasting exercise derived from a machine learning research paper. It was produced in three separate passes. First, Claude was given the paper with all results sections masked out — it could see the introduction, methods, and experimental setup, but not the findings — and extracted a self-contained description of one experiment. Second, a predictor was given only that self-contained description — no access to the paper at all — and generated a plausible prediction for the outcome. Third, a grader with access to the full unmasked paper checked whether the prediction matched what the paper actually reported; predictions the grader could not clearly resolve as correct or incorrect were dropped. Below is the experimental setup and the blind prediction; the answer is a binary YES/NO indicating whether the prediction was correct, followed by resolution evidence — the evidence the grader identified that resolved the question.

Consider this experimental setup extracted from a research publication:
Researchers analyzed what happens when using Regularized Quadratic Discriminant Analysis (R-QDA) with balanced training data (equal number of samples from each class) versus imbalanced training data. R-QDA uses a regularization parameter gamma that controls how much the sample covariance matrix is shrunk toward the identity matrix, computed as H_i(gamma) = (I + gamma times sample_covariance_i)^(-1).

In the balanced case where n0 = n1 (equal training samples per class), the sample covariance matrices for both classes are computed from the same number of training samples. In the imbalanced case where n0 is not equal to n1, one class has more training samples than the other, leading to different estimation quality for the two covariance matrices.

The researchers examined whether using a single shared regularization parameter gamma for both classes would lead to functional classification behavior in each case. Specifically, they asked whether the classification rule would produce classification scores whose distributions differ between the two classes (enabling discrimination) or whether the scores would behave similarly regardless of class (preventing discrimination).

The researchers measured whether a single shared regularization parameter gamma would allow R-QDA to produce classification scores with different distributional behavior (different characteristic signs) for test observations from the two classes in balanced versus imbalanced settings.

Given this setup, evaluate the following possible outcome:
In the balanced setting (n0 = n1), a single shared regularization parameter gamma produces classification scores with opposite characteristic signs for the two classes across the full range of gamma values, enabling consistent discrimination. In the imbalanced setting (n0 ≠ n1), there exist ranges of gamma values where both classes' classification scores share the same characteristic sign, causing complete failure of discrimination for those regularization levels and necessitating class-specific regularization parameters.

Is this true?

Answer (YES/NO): NO